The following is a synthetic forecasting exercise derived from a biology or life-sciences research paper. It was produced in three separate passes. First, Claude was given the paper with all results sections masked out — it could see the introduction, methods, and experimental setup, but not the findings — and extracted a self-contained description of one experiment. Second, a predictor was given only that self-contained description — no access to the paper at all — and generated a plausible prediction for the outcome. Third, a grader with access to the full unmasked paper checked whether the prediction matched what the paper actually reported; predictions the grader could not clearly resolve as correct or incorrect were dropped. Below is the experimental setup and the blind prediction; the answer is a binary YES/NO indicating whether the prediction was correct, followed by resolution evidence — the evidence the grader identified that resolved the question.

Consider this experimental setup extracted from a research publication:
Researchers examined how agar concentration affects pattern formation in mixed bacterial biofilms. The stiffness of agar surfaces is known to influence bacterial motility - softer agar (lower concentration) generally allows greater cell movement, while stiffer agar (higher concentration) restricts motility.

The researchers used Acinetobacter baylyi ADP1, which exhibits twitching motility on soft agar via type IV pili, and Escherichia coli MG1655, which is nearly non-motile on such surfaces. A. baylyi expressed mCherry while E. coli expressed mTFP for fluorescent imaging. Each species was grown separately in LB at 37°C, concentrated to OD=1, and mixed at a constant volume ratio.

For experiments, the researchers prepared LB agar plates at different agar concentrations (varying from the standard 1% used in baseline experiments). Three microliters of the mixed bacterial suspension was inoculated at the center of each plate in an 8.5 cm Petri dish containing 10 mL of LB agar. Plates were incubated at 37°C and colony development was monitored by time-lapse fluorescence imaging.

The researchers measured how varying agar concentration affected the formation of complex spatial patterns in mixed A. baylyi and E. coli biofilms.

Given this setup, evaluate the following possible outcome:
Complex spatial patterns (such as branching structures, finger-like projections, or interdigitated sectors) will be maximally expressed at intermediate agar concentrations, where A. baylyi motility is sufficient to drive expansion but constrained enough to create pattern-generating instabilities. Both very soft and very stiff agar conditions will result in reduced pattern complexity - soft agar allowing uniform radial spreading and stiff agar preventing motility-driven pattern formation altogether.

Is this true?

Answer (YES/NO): NO